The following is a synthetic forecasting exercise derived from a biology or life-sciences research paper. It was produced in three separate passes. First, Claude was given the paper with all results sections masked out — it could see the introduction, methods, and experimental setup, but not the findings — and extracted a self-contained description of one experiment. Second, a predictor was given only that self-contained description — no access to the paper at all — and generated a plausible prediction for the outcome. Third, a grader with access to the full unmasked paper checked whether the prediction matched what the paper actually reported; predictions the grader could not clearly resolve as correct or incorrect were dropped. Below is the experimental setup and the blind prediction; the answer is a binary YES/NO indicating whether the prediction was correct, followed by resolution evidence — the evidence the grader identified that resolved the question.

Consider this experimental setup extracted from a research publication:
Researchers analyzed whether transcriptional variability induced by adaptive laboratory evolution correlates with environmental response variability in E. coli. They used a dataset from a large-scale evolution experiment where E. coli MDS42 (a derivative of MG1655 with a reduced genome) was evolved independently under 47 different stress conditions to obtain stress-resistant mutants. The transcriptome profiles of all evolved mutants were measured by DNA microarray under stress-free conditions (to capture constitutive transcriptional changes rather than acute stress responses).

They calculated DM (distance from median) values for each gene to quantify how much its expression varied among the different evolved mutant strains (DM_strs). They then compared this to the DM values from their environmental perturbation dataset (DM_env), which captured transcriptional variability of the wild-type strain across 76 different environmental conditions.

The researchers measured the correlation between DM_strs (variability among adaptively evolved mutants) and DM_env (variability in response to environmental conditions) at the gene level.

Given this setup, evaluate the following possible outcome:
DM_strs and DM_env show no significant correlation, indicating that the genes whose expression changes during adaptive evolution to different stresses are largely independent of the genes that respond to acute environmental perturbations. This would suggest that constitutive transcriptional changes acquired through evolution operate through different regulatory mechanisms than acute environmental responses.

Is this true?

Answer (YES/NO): NO